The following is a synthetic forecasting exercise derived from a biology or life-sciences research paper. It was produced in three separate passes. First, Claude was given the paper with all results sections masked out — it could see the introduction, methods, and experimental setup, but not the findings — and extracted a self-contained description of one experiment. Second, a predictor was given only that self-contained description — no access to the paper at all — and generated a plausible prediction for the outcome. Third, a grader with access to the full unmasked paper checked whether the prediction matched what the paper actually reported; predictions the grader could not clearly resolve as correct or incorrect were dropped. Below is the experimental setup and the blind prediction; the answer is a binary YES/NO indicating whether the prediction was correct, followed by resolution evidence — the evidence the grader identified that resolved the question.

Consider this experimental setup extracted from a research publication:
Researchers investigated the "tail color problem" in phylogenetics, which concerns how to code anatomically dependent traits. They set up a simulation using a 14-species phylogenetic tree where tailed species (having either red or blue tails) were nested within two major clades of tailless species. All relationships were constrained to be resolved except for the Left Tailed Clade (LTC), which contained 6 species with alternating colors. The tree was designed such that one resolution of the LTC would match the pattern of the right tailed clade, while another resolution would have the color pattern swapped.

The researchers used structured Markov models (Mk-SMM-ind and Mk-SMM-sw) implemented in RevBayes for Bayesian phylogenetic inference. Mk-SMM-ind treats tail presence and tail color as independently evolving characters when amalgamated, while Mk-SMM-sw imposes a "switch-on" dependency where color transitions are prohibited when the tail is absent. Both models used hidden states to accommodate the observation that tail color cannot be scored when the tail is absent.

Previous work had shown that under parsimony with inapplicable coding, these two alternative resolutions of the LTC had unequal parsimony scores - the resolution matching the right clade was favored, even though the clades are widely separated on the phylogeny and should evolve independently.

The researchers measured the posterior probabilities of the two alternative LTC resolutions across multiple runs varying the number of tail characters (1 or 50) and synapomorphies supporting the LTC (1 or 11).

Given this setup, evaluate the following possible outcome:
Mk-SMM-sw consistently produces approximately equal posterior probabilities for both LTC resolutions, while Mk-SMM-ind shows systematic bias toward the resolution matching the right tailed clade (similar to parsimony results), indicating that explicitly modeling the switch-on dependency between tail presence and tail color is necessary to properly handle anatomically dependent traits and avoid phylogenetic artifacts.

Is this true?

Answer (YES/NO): NO